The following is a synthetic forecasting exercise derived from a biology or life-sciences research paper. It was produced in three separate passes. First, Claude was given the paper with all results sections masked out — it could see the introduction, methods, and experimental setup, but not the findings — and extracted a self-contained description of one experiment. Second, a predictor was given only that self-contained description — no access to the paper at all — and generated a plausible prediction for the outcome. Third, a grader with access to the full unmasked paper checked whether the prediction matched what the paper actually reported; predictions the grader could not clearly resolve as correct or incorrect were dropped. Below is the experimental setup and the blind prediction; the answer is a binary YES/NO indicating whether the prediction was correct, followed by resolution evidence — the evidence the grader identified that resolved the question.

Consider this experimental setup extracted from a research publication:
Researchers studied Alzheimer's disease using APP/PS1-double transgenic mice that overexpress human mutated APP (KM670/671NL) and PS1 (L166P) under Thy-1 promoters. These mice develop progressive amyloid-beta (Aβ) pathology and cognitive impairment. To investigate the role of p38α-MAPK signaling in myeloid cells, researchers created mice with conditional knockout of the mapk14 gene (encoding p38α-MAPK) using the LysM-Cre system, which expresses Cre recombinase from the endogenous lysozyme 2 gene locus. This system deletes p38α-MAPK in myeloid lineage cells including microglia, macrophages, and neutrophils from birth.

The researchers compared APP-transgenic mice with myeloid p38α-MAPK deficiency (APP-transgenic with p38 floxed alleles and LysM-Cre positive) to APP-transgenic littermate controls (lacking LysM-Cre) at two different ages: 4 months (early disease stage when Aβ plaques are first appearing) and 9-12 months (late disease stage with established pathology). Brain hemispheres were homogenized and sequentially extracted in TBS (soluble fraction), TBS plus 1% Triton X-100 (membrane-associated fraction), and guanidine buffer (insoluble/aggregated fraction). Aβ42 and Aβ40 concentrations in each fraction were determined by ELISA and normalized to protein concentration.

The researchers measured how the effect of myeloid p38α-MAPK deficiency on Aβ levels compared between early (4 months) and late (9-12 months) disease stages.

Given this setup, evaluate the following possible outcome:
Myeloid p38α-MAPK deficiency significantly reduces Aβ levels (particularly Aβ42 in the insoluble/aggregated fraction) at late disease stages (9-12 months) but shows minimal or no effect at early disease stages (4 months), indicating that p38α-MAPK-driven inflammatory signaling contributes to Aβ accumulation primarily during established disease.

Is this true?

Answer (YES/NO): NO